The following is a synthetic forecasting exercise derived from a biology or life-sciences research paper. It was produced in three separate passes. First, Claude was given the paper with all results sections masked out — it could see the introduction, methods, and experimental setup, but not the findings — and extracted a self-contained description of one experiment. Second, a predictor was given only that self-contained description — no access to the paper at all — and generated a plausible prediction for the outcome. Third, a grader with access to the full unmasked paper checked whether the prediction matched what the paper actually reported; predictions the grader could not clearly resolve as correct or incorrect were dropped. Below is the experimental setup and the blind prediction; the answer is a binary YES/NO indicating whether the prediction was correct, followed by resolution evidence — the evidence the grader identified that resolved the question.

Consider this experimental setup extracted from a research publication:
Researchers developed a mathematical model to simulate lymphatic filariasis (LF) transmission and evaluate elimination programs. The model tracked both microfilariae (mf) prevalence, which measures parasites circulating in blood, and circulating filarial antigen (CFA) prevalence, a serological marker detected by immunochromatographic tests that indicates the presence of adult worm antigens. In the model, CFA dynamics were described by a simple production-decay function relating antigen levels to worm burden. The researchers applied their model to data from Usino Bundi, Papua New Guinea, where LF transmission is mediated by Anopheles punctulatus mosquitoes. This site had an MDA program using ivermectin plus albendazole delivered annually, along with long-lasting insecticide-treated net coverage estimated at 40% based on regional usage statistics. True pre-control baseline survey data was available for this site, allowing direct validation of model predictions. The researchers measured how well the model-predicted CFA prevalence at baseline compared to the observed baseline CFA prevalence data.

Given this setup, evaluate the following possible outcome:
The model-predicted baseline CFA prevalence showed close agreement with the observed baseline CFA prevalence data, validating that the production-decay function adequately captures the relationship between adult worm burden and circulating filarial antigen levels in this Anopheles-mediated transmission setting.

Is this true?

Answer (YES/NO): NO